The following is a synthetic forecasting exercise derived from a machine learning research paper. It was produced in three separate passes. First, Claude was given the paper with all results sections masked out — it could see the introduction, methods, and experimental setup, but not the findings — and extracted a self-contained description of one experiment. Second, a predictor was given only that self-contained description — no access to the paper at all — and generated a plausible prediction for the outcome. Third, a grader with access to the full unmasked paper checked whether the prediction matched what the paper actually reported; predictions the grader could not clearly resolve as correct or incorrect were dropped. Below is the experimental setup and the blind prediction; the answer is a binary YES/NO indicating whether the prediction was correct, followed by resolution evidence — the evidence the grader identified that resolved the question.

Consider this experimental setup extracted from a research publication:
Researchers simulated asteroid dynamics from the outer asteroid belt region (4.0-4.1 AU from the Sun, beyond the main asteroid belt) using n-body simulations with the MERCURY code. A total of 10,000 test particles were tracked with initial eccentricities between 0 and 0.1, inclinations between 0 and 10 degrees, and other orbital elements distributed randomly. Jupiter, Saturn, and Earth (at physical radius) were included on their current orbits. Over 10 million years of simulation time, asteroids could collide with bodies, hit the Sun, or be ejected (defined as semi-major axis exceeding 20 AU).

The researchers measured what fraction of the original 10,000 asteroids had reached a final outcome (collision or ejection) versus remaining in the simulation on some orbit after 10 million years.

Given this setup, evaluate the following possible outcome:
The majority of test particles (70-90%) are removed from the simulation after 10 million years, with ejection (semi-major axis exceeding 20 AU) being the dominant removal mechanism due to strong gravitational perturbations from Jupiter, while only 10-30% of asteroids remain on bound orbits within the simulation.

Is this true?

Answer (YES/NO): YES